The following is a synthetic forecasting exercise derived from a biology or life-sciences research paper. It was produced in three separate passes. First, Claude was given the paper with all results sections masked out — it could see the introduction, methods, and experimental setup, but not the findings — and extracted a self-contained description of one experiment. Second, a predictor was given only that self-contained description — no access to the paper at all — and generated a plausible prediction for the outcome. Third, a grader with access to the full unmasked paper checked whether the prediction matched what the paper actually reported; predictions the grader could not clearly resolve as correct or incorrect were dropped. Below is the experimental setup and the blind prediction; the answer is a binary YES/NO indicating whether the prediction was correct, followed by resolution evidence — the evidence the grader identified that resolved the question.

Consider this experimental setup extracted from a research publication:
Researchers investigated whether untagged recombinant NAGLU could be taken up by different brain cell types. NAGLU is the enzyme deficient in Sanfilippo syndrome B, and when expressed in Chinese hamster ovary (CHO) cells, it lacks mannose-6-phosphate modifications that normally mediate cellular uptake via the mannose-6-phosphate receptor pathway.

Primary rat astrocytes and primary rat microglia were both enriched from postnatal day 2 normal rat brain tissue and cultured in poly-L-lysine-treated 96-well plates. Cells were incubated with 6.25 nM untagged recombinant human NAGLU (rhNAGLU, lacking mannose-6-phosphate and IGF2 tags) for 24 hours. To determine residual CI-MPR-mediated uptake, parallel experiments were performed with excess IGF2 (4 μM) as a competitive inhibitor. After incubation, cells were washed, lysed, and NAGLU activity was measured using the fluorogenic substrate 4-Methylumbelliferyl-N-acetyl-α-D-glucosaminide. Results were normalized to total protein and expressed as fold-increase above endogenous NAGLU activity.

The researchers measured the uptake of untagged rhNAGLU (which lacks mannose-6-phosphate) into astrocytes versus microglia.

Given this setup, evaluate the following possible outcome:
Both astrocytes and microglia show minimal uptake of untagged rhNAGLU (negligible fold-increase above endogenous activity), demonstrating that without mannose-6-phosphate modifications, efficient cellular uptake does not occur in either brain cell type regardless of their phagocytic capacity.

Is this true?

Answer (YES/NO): NO